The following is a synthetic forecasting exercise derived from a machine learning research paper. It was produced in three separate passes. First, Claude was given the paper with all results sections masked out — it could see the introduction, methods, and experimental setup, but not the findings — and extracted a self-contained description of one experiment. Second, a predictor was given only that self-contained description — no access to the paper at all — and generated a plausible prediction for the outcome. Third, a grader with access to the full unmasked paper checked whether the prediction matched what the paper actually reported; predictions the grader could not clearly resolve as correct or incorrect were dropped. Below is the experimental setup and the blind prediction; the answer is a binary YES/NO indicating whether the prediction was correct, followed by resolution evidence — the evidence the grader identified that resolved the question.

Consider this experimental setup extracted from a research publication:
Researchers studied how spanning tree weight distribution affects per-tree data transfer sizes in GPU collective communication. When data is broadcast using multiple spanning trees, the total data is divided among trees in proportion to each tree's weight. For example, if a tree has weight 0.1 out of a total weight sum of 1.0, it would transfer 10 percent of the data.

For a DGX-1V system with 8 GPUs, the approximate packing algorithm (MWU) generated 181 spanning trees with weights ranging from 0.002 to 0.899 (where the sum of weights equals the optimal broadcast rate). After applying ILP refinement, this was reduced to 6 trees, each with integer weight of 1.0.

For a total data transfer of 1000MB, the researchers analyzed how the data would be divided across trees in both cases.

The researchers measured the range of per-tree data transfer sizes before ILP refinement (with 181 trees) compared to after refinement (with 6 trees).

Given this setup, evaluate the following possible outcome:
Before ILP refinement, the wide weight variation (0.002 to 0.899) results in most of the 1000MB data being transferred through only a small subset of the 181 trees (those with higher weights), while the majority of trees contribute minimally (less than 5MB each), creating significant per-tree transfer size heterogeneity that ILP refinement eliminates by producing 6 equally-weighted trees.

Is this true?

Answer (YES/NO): NO